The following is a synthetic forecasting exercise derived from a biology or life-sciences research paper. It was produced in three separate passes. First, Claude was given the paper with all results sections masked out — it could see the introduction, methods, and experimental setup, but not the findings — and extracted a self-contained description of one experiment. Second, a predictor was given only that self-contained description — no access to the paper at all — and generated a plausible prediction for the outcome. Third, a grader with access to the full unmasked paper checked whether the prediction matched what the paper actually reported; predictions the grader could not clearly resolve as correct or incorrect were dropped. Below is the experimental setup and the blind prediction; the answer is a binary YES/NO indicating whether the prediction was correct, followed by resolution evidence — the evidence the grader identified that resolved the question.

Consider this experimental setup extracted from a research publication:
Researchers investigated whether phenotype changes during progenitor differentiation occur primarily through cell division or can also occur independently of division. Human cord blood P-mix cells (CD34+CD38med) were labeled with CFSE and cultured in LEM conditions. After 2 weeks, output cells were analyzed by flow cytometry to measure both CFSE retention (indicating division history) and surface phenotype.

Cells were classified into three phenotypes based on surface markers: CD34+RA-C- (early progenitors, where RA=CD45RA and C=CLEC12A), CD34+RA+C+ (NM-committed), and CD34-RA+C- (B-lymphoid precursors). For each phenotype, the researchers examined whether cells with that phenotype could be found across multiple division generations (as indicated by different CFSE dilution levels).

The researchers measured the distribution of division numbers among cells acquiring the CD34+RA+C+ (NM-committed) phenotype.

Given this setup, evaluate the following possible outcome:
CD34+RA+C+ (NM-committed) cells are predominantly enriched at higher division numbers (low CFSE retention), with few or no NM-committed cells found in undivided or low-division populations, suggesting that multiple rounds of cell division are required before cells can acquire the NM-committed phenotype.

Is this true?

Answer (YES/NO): NO